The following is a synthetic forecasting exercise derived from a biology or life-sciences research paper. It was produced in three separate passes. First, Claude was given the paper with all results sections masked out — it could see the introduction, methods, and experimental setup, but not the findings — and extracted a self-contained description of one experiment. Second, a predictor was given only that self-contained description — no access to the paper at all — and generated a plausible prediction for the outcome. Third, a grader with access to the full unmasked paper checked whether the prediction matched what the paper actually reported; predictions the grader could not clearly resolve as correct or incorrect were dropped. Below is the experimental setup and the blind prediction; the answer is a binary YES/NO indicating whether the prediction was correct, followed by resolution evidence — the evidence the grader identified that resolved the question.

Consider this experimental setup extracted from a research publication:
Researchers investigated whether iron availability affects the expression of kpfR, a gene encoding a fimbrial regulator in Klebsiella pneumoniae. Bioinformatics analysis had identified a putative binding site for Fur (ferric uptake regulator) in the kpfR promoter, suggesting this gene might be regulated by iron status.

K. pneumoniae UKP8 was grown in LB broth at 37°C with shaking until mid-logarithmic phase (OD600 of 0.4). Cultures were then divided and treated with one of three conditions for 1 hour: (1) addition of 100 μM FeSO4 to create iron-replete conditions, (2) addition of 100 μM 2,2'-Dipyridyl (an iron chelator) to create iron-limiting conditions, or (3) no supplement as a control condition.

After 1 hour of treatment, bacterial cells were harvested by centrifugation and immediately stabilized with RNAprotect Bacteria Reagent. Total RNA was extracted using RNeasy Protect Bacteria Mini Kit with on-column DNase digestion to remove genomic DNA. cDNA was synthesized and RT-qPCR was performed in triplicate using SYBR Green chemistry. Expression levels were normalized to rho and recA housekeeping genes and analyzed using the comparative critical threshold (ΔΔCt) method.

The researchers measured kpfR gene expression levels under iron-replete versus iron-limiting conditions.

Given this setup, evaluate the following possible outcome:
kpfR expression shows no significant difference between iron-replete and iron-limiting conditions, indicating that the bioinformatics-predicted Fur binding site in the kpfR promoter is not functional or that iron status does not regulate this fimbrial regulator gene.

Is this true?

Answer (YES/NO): NO